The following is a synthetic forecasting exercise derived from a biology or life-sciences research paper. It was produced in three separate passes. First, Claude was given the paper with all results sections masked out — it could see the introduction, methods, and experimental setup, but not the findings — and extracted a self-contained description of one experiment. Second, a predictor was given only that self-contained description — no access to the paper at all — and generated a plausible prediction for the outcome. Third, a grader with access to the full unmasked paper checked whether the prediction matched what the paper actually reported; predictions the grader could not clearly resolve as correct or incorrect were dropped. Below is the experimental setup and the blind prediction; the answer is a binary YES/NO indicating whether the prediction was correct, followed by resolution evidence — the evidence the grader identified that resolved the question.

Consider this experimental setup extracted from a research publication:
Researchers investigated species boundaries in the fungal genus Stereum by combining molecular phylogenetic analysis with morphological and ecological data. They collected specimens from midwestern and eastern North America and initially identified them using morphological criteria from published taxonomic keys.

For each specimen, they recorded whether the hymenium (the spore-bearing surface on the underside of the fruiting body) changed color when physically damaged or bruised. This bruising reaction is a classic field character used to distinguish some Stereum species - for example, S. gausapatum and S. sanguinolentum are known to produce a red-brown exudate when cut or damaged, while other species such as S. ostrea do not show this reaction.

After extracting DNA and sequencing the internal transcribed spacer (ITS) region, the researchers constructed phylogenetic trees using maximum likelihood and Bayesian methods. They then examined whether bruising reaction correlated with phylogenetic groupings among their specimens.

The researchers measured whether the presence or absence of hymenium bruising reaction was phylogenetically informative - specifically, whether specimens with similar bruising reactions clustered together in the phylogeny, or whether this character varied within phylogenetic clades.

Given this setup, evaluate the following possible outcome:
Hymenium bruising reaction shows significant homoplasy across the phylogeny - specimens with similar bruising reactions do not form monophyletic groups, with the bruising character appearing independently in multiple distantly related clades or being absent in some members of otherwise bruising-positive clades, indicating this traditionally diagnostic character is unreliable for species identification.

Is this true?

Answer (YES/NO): NO